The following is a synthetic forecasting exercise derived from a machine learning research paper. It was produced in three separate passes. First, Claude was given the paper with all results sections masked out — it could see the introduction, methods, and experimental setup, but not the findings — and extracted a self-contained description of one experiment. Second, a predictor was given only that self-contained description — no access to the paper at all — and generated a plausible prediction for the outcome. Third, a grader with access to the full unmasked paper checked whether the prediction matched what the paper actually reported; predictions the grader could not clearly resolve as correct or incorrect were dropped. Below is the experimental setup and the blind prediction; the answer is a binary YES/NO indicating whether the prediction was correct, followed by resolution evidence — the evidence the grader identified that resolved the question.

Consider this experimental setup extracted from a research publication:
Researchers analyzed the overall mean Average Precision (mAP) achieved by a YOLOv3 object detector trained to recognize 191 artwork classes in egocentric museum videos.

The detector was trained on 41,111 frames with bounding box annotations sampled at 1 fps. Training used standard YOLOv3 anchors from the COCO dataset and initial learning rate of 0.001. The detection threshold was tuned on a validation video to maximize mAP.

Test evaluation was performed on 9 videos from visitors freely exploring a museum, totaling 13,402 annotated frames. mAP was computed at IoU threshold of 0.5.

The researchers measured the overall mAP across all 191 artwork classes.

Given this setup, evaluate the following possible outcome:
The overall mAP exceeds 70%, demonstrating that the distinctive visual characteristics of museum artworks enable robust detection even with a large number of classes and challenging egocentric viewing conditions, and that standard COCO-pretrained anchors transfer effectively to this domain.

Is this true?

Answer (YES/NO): NO